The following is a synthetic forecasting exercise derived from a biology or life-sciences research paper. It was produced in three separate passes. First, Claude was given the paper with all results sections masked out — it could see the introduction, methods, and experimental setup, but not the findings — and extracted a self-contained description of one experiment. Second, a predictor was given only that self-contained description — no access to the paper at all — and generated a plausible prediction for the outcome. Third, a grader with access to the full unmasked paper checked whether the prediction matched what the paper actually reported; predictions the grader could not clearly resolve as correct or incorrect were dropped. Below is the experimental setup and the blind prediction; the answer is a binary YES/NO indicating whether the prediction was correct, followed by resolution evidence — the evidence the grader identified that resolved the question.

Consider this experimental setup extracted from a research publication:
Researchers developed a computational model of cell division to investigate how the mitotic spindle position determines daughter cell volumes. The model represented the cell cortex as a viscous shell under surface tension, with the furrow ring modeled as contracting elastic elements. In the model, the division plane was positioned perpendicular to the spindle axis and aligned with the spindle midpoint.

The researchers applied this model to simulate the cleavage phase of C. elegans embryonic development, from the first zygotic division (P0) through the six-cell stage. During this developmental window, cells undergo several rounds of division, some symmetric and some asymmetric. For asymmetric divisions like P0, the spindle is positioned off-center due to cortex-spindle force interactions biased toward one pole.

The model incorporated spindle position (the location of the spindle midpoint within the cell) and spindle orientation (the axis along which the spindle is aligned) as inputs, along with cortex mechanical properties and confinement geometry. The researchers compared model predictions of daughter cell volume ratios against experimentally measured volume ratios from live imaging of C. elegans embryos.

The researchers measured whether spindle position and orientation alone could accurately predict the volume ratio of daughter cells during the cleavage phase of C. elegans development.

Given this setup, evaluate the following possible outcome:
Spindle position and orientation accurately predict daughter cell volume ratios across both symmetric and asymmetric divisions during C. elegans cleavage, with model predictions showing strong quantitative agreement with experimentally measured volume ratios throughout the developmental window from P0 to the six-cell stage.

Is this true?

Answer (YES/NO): YES